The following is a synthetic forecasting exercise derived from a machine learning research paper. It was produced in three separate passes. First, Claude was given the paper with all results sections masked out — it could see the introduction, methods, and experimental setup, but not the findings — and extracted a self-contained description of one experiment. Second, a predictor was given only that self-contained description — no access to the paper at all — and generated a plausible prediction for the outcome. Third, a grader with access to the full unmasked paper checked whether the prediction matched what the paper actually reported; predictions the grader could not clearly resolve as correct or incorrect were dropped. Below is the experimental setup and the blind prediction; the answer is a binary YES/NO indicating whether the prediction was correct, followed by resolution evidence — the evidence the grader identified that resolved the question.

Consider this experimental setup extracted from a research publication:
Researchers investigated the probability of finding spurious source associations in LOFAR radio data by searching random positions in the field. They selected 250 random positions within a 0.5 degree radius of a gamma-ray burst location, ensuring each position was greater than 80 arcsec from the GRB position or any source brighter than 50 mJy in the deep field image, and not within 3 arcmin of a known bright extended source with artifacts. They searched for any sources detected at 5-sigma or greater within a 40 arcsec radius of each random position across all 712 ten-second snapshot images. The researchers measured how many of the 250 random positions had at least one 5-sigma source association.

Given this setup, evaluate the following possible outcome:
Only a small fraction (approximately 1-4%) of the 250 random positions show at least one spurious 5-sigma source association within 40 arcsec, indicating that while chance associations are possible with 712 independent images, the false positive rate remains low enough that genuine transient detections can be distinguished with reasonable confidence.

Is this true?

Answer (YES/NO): NO